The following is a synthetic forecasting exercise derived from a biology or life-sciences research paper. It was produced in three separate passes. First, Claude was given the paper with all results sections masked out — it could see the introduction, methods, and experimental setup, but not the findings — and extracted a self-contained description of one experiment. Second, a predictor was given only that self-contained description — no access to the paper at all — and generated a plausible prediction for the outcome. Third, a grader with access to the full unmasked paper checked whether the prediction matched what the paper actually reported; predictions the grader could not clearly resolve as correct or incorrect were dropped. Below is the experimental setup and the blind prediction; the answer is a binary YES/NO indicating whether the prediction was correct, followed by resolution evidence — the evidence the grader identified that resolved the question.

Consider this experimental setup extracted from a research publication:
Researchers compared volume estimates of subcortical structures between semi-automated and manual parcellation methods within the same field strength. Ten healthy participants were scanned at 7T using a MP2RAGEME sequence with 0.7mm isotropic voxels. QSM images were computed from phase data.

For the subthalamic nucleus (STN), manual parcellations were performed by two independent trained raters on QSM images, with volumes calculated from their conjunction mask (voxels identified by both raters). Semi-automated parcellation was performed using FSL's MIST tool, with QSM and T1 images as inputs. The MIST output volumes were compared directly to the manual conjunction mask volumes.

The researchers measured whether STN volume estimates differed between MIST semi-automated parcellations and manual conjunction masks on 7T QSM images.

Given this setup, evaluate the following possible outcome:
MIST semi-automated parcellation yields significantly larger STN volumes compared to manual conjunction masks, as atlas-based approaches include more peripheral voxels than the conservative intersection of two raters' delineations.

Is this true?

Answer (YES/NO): NO